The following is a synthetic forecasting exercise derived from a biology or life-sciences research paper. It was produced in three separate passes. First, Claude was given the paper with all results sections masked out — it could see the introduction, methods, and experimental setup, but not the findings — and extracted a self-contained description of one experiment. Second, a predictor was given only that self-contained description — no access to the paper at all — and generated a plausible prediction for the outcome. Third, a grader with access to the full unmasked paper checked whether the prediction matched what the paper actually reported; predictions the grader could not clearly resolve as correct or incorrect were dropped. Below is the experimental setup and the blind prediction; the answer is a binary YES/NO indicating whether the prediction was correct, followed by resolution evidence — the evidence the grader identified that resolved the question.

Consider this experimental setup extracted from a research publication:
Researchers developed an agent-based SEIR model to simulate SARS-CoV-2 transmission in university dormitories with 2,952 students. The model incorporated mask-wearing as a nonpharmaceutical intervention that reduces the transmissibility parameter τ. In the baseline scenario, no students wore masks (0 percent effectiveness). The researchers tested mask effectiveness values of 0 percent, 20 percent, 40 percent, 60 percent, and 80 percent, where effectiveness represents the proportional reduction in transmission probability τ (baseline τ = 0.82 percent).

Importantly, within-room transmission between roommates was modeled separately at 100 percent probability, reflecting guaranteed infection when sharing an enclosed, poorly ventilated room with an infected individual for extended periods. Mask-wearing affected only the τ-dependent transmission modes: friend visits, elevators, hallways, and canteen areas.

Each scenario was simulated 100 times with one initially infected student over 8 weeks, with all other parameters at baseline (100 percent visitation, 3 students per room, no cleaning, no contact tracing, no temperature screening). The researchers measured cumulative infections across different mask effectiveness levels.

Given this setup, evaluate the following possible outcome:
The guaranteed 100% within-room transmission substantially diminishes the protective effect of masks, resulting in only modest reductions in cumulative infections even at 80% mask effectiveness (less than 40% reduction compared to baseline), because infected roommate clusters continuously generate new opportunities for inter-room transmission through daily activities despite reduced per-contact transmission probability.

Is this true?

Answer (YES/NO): NO